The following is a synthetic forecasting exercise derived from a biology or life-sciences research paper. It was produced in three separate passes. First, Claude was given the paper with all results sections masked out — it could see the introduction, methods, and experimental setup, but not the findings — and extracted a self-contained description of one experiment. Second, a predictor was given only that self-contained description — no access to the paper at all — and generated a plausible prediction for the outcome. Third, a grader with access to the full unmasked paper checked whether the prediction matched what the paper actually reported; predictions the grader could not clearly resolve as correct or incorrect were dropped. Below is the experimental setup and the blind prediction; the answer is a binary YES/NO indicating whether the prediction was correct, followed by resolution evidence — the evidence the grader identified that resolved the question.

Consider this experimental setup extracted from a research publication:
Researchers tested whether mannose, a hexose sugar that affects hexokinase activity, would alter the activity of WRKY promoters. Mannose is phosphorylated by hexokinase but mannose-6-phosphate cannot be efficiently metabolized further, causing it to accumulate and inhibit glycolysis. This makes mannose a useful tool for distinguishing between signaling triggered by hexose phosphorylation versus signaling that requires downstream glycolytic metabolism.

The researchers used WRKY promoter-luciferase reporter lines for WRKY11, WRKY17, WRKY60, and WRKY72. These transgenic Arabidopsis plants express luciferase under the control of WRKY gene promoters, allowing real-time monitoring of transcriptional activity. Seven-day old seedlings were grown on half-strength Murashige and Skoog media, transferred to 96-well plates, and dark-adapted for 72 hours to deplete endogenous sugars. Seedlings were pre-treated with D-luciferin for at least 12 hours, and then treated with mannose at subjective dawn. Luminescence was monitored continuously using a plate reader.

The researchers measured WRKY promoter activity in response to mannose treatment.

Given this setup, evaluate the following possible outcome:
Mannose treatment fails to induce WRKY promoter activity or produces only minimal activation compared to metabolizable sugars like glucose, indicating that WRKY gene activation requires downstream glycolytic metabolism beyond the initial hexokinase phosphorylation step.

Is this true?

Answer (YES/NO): NO